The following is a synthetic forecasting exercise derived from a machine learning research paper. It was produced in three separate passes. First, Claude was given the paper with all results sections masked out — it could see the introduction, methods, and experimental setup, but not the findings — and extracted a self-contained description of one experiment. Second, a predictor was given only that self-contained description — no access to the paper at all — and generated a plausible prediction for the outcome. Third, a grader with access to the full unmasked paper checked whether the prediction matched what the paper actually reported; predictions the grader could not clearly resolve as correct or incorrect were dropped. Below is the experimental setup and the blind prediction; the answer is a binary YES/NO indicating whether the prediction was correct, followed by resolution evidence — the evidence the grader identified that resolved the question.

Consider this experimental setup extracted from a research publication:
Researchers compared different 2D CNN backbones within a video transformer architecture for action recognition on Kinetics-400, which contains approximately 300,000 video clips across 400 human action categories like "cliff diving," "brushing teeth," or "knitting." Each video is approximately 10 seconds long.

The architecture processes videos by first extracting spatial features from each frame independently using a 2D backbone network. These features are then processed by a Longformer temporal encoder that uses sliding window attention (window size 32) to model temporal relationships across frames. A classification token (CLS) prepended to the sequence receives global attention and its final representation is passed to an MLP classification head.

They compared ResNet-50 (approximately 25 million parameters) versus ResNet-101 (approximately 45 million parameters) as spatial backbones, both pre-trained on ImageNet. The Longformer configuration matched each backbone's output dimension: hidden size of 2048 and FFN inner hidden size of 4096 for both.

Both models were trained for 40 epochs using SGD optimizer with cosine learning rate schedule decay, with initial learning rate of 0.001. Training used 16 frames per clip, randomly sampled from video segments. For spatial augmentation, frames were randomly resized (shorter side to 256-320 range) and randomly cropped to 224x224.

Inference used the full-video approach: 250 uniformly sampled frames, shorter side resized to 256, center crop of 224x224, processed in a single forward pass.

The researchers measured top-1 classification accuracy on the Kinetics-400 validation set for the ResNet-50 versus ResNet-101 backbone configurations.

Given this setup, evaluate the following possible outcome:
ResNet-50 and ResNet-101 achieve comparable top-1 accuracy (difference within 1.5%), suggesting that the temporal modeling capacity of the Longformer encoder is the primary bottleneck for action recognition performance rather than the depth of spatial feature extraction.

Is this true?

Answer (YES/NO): YES